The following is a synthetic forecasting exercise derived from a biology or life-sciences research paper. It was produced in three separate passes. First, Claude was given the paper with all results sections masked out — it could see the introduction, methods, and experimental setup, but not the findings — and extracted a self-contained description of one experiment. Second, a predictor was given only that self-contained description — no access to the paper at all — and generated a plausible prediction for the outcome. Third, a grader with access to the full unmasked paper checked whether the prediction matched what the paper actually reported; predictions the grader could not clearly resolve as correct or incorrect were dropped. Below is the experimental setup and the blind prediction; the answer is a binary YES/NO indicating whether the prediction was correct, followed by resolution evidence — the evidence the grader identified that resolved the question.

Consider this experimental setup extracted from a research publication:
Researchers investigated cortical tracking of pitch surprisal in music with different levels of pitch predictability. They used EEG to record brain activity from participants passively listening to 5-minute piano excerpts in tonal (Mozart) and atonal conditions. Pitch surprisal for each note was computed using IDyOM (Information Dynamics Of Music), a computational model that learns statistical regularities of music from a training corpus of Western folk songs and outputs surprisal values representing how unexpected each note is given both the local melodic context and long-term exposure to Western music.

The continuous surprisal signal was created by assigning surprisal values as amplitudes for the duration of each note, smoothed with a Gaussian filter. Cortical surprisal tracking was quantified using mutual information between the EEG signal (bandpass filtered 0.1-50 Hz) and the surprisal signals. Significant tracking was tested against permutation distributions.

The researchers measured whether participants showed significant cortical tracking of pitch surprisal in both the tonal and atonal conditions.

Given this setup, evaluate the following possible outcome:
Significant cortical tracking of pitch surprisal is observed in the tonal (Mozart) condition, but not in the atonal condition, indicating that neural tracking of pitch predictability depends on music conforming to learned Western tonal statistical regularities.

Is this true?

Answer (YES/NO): NO